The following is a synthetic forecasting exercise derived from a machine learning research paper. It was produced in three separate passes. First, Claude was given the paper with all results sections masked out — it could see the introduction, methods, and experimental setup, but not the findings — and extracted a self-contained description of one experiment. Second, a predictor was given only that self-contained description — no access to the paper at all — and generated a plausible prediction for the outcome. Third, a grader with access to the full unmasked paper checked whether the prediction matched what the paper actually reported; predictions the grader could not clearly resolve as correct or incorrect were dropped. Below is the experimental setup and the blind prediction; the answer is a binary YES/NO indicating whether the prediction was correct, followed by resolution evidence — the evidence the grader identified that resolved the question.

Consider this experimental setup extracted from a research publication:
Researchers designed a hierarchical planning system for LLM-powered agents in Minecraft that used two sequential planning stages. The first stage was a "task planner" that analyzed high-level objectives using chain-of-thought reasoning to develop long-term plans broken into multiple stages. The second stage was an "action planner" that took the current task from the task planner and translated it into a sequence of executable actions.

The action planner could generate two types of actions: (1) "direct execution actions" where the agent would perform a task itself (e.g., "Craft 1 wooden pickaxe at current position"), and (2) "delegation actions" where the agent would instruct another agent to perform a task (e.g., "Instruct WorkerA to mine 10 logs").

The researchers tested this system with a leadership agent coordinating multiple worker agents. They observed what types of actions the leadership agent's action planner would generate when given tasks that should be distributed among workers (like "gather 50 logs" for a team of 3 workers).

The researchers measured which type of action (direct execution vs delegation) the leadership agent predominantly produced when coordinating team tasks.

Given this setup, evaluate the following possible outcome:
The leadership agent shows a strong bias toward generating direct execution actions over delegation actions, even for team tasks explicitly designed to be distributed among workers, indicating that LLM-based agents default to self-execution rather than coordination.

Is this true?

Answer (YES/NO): NO